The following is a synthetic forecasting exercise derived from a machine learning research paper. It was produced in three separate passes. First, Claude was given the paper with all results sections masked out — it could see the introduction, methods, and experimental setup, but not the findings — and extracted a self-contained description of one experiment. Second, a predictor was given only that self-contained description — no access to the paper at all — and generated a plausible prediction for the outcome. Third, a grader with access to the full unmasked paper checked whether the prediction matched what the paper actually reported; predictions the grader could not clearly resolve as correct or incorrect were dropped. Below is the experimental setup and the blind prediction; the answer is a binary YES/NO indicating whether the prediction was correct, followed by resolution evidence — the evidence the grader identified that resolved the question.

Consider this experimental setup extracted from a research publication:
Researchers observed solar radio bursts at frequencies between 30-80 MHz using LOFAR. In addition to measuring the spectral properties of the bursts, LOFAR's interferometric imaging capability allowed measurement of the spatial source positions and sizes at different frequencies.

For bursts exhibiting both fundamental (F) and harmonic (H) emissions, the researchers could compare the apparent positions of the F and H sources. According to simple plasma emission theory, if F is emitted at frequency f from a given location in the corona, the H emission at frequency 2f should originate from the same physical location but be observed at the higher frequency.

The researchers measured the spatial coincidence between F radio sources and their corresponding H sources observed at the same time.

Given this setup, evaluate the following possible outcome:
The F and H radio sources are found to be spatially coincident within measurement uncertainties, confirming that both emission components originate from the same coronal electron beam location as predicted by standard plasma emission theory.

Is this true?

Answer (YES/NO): NO